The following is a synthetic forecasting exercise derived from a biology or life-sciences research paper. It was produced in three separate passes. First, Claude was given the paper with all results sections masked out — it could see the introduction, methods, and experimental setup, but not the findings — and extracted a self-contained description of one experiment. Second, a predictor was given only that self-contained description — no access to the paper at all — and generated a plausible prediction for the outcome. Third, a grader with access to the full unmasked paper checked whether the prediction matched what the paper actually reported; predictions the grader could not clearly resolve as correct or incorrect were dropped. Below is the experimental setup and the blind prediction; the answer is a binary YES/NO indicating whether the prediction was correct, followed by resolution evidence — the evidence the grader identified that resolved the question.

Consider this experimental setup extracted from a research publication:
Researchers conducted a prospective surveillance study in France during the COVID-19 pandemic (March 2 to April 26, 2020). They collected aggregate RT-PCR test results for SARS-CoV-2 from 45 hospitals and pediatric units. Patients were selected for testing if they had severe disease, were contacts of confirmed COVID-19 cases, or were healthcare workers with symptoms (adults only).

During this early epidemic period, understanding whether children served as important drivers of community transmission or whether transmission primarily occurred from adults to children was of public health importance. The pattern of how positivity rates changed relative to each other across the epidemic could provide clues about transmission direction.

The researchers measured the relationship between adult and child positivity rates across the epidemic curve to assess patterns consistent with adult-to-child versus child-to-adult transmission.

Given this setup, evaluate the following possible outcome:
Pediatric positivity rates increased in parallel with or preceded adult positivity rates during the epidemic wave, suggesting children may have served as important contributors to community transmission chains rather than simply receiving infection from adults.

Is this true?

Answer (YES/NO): NO